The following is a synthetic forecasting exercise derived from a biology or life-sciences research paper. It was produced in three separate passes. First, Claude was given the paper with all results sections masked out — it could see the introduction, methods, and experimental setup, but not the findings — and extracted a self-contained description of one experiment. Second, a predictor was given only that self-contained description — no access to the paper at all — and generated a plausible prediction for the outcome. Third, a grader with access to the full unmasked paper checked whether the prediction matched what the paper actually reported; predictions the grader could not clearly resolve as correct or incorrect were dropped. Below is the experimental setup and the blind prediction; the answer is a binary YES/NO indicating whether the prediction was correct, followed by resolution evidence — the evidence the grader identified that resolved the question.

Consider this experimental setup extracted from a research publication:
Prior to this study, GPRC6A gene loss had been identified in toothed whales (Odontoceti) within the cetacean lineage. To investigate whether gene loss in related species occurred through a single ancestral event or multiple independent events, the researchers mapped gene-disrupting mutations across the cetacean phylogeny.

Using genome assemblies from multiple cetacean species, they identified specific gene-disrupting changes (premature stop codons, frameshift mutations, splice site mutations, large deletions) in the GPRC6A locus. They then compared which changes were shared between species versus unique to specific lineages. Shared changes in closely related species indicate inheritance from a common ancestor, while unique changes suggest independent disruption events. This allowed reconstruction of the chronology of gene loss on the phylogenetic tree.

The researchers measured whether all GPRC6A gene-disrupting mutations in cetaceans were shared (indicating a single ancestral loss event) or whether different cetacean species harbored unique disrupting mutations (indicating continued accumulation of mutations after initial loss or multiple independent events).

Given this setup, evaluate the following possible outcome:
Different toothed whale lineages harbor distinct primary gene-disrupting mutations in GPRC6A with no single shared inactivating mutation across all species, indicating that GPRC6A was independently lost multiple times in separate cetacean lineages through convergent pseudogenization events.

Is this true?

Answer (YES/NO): NO